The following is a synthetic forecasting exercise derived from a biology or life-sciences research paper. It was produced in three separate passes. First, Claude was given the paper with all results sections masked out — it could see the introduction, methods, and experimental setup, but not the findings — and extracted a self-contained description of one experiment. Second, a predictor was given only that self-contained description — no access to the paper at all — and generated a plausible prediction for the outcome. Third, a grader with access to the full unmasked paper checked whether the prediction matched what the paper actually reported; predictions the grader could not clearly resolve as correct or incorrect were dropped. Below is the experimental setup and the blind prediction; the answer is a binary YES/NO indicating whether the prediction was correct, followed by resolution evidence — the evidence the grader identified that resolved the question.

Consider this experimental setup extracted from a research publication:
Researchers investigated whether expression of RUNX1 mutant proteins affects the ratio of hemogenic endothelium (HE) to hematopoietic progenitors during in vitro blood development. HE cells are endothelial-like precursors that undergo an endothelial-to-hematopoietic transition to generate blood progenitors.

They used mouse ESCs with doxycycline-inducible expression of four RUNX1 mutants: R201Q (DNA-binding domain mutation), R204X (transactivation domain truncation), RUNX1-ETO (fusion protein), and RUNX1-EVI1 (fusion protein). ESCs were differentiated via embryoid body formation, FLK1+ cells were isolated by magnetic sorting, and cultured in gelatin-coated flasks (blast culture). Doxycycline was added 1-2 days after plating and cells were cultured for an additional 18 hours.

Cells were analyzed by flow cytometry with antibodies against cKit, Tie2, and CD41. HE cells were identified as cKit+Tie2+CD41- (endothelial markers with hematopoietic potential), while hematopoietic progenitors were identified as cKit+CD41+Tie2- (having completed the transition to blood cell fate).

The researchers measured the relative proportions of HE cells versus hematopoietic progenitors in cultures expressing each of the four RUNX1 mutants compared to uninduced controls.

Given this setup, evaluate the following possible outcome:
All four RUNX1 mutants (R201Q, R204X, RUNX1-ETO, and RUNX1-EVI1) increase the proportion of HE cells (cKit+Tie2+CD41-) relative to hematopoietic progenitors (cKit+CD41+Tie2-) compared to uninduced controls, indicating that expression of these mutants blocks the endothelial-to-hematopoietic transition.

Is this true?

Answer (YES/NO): NO